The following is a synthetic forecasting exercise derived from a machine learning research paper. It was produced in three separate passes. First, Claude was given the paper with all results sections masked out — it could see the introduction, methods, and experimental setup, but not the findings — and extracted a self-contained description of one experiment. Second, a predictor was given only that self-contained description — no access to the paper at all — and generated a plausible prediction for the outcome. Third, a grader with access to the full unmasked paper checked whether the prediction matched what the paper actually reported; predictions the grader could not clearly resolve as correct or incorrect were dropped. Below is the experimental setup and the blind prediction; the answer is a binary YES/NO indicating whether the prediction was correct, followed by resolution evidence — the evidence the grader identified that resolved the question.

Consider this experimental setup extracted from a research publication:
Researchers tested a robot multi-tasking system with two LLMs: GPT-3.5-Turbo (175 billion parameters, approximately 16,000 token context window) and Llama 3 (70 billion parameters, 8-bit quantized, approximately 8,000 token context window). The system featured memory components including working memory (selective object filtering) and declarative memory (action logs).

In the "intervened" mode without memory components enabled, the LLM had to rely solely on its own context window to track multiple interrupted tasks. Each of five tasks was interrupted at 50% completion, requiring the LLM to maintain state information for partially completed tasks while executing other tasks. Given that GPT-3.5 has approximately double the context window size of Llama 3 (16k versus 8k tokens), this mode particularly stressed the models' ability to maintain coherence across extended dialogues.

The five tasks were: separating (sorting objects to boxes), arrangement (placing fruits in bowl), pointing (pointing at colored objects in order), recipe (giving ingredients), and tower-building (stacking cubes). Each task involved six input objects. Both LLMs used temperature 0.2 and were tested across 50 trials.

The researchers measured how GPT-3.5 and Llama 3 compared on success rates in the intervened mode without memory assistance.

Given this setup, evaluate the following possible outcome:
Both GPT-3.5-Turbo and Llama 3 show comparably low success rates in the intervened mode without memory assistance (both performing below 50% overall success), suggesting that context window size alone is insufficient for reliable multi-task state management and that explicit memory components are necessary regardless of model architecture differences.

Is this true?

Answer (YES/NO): NO